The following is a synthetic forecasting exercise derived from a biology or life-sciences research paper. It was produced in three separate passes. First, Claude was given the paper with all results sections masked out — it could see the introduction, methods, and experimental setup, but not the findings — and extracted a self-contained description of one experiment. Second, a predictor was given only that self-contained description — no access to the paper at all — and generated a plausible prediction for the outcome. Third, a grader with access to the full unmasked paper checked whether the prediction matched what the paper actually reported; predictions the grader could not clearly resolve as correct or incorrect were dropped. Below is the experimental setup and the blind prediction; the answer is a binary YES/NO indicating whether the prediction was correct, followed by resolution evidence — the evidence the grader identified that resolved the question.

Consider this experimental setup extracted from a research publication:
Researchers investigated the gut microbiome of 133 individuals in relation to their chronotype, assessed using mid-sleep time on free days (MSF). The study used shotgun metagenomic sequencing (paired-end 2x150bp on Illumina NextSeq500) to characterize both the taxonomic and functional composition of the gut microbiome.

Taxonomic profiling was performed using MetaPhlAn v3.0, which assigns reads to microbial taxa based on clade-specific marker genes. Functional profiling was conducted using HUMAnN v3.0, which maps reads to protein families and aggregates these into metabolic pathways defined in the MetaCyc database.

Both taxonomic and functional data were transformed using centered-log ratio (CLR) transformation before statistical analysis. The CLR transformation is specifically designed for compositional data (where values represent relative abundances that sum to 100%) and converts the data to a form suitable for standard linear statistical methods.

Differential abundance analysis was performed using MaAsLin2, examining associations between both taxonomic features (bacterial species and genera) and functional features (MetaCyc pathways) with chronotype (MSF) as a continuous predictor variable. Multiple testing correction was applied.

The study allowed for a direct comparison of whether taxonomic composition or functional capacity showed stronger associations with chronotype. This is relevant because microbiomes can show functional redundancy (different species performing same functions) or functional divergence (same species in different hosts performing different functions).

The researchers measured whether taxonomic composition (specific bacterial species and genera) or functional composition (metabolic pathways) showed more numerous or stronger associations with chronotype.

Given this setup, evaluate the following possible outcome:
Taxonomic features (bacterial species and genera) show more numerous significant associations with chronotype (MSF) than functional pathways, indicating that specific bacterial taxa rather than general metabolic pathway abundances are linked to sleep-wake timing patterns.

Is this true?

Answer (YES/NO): NO